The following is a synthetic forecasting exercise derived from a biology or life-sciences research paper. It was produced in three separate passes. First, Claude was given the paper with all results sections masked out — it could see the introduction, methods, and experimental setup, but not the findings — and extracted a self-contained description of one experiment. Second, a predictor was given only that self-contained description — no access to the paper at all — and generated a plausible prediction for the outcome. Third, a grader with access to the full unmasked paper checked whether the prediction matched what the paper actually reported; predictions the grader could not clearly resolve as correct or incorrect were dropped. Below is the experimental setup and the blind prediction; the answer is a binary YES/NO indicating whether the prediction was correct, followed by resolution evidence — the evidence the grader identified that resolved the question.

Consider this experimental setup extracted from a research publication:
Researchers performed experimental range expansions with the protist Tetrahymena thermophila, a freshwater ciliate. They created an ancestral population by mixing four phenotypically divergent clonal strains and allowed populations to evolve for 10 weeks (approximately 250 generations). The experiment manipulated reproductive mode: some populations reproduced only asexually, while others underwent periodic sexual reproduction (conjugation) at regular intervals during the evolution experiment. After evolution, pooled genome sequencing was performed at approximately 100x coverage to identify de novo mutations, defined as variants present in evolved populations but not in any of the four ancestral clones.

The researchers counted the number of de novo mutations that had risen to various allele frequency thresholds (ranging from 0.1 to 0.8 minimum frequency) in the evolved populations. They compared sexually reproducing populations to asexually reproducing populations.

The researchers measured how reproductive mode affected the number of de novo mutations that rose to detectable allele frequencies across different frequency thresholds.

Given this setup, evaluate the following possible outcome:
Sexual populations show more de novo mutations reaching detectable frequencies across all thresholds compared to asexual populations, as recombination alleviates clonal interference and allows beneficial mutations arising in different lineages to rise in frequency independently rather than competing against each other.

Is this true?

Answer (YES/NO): NO